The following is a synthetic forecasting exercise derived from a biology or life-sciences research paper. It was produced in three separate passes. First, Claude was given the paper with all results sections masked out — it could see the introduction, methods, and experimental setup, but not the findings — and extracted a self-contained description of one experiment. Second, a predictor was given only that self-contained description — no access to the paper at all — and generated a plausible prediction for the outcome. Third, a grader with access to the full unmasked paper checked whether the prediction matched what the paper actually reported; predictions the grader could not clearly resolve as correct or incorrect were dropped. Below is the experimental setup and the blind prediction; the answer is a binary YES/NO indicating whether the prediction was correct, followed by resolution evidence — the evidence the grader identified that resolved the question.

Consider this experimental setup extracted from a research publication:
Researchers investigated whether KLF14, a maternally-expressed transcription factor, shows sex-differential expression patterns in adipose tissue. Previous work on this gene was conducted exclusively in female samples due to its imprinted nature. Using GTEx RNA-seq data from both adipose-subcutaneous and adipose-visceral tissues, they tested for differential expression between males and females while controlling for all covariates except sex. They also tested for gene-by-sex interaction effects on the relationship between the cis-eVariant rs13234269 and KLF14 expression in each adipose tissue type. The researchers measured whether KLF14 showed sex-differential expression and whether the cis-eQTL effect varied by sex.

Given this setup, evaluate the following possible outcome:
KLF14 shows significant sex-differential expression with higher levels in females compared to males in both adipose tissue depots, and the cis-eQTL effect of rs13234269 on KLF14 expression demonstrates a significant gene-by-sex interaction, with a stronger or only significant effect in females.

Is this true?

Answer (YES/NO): NO